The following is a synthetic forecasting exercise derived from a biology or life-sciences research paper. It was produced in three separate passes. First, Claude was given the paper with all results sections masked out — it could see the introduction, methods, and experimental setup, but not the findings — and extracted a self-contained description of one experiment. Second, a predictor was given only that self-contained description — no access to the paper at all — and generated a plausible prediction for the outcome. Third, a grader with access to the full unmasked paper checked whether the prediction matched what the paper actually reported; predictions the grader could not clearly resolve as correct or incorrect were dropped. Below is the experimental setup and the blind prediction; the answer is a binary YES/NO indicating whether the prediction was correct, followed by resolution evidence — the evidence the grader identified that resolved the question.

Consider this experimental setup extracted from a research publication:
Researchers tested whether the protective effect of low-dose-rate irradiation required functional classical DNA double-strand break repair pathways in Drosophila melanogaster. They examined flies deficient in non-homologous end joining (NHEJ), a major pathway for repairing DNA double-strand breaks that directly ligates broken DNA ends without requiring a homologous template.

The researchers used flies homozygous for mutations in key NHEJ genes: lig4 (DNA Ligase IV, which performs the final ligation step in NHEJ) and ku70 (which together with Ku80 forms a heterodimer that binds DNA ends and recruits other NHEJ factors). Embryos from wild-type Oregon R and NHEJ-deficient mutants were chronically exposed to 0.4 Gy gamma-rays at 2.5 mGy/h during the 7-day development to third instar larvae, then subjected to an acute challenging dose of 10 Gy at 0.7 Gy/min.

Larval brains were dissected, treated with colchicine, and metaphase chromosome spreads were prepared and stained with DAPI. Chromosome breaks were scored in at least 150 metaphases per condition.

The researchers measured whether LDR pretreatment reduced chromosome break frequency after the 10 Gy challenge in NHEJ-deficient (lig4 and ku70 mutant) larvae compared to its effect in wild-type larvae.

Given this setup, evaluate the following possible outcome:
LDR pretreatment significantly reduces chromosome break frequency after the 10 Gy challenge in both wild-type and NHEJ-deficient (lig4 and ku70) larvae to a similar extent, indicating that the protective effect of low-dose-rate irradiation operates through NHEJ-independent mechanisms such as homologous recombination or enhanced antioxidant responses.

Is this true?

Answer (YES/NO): NO